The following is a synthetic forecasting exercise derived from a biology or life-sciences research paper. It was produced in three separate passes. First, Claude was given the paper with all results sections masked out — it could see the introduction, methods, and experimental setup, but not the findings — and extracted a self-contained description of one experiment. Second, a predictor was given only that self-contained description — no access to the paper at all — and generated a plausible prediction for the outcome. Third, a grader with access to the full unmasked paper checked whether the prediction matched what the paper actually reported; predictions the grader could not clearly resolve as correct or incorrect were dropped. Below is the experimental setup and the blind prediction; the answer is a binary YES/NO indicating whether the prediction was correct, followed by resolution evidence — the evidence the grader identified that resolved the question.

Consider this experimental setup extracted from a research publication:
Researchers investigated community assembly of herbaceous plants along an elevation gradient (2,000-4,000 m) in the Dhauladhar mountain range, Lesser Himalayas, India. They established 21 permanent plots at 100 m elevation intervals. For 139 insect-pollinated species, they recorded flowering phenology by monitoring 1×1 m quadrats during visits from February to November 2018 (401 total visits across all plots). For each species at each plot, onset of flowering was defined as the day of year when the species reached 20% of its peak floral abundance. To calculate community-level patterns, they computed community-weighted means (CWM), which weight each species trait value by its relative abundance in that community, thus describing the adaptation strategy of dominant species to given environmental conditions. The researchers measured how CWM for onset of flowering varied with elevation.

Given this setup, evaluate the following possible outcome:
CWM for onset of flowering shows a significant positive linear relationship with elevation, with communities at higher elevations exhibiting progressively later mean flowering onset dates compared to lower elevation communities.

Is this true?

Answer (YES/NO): YES